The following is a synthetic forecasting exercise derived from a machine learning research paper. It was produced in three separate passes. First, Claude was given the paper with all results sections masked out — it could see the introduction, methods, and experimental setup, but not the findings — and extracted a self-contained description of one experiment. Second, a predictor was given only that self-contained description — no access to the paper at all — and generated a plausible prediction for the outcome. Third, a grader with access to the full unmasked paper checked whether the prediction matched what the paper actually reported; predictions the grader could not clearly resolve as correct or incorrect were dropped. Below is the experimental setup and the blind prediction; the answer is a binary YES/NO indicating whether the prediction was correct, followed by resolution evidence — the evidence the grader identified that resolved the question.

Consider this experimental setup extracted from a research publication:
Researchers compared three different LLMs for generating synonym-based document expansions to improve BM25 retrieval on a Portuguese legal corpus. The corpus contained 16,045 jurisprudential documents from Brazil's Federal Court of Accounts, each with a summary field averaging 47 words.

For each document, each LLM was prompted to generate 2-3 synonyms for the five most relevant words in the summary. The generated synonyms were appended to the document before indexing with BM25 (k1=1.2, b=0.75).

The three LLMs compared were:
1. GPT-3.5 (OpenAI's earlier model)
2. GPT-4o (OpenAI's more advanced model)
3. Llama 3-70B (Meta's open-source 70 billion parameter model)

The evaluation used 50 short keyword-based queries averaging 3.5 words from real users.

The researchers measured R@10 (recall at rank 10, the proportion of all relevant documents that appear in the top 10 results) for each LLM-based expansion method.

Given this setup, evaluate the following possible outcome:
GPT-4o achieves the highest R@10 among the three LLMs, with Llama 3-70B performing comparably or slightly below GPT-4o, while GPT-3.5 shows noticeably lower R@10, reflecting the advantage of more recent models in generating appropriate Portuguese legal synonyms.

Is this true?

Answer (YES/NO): NO